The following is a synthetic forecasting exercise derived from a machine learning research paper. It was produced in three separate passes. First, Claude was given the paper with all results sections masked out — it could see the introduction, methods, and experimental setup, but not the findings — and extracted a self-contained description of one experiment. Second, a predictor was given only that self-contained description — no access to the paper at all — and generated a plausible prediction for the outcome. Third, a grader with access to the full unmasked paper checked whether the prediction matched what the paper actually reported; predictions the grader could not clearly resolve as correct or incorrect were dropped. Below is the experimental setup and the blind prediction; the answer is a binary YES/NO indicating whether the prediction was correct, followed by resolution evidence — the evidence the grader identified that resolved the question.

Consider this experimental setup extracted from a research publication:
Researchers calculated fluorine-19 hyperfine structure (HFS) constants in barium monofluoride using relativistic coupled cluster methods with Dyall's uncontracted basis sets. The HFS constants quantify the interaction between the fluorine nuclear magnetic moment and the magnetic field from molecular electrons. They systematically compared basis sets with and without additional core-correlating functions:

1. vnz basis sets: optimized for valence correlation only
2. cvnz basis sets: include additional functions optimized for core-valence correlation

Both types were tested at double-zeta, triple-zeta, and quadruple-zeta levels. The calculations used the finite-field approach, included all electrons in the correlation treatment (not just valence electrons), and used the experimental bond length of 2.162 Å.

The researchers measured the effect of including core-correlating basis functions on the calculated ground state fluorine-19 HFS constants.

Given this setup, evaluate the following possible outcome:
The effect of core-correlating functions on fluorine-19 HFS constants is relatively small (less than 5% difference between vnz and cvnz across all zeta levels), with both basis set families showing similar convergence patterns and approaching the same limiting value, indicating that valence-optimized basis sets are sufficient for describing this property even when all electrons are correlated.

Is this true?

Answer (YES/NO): NO